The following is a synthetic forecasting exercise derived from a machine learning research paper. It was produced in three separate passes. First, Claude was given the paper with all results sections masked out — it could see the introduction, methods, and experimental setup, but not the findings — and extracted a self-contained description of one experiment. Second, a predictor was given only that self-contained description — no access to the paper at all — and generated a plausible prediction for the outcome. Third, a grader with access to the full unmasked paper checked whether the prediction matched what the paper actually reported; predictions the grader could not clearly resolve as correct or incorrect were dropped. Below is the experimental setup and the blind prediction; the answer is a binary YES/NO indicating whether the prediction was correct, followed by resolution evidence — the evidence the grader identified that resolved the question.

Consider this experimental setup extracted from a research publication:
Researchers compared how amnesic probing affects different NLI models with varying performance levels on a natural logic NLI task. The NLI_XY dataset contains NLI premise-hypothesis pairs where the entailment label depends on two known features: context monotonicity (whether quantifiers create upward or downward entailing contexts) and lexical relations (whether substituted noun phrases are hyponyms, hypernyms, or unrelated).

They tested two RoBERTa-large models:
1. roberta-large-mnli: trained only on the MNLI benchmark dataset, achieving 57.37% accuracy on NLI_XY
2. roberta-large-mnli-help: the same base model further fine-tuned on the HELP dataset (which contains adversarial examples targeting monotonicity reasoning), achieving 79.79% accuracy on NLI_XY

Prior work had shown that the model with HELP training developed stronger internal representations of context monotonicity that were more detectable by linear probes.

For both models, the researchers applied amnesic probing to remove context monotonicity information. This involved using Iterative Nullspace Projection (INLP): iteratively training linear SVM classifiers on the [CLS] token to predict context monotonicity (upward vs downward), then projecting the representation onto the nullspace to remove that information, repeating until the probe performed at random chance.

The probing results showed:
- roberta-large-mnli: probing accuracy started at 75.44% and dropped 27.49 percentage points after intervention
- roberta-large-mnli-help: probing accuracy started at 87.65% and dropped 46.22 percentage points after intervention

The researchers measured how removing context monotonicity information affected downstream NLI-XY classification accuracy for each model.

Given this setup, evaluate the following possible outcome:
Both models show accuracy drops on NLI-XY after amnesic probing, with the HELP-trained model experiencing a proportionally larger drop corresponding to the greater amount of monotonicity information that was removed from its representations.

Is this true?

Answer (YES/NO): NO